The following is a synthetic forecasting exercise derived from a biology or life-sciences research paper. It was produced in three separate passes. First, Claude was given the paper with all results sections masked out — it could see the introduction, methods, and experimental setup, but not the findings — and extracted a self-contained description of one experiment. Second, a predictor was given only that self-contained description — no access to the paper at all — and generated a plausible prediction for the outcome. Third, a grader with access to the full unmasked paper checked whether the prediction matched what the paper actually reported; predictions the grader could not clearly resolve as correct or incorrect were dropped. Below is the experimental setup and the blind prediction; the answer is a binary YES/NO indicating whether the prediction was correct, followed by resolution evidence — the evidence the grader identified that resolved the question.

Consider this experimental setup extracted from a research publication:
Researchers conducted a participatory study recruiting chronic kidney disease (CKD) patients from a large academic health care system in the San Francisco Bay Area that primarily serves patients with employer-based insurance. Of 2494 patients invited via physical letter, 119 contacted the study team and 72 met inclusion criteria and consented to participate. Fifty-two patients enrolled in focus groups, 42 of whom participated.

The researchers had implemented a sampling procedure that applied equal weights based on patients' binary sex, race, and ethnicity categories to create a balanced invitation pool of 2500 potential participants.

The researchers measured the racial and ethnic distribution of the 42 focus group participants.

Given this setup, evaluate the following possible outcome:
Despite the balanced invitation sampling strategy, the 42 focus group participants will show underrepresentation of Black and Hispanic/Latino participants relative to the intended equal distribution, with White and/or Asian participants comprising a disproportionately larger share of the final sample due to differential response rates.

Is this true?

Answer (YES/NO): NO